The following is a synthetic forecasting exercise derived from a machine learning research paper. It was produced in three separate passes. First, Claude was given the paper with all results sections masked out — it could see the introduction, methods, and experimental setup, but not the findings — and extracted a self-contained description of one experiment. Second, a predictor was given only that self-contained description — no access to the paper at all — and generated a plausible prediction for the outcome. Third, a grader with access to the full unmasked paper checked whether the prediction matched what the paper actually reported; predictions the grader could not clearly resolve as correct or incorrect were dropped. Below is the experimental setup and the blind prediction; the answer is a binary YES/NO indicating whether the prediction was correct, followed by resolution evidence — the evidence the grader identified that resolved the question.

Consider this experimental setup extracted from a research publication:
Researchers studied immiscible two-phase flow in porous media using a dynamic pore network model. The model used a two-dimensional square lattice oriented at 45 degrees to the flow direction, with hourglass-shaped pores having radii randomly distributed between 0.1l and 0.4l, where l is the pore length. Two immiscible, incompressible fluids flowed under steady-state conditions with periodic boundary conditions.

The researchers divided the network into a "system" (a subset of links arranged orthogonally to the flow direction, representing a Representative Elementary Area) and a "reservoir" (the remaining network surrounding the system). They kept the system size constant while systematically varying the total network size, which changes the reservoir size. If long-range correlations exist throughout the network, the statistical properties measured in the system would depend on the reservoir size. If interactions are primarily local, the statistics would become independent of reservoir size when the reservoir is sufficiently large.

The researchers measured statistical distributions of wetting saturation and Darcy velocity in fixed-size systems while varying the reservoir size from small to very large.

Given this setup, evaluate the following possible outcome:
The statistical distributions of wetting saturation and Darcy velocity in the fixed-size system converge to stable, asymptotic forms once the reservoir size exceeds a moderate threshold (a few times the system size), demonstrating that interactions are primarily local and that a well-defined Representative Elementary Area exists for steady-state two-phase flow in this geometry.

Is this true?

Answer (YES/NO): YES